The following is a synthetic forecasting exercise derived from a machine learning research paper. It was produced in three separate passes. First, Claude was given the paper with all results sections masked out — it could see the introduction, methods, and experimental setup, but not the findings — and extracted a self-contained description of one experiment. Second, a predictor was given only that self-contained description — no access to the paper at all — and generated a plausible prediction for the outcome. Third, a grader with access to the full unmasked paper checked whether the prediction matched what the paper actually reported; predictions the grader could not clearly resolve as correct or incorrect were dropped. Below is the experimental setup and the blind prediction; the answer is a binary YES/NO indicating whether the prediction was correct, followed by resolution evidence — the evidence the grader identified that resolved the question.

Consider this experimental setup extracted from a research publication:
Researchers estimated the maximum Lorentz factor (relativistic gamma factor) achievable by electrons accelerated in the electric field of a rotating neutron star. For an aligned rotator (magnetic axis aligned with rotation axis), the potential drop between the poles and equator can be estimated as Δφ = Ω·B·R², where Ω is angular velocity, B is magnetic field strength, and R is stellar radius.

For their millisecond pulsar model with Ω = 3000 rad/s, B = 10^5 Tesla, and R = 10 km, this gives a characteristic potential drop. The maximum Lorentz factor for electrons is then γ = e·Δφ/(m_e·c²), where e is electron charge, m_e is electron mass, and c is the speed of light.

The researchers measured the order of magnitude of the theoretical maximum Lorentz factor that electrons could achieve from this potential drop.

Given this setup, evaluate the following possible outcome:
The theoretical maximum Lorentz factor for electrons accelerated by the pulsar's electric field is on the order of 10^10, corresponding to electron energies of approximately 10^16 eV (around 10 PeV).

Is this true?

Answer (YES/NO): YES